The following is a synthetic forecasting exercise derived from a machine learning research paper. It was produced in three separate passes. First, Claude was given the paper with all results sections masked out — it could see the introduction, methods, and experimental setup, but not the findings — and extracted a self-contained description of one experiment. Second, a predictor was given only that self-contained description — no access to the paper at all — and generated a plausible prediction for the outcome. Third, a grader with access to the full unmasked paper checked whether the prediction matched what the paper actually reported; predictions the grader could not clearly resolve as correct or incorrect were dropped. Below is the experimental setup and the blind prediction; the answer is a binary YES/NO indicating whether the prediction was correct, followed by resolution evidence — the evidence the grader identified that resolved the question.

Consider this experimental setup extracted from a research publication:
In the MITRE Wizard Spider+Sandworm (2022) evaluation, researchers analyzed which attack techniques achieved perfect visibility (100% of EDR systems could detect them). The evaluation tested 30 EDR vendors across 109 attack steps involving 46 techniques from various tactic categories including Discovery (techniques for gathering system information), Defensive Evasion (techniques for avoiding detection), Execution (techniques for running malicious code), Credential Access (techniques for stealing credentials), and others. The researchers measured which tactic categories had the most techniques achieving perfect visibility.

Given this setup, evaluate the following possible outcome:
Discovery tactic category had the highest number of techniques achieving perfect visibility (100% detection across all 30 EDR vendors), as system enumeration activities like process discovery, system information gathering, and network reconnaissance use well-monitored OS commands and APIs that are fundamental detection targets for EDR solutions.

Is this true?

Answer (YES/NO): YES